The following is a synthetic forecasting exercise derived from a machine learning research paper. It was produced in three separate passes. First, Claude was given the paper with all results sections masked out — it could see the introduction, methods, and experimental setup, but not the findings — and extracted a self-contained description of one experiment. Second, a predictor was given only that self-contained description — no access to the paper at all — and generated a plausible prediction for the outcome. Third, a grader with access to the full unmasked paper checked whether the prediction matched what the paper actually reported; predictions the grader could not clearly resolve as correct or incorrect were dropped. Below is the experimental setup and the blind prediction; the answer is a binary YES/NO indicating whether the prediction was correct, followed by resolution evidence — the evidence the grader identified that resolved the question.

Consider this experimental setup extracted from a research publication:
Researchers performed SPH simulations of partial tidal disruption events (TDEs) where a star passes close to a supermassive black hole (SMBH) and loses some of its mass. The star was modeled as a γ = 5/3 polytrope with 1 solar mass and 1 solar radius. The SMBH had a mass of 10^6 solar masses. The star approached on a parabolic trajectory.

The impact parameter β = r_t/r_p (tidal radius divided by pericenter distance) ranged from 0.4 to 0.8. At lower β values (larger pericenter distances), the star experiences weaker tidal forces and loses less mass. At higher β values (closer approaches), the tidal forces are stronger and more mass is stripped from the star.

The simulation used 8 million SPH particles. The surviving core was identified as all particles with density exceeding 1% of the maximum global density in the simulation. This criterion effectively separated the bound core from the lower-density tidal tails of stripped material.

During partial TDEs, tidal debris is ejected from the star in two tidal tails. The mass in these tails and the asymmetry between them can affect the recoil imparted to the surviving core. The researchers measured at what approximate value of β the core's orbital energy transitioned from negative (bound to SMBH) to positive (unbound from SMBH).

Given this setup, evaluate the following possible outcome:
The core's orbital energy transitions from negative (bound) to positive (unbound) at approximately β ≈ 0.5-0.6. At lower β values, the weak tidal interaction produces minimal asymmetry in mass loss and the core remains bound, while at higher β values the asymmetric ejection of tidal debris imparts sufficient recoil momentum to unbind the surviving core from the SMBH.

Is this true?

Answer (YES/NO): NO